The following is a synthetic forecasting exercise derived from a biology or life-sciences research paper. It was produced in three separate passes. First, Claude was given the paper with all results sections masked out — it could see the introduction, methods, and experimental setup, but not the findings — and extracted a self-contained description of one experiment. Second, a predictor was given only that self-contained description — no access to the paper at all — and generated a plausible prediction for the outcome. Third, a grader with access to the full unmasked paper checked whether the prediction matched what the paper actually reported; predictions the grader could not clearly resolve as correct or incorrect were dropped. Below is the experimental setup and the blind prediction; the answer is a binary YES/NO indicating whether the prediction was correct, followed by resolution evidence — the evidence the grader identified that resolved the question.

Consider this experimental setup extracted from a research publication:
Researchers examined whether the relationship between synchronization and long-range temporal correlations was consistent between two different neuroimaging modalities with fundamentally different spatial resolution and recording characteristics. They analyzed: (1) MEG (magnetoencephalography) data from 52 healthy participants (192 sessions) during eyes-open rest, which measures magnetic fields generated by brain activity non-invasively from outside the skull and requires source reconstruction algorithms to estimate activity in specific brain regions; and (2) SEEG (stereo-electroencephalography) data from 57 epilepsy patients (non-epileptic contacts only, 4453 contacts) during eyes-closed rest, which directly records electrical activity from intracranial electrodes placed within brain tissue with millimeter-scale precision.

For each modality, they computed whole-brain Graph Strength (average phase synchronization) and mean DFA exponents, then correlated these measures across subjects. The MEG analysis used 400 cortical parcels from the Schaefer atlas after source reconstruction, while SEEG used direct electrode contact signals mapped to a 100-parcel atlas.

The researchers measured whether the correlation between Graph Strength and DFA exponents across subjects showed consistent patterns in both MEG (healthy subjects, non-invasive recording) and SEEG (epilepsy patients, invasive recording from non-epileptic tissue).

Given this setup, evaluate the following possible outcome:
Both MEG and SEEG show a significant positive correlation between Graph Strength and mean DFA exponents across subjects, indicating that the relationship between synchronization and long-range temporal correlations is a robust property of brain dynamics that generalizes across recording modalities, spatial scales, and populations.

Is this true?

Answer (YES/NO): YES